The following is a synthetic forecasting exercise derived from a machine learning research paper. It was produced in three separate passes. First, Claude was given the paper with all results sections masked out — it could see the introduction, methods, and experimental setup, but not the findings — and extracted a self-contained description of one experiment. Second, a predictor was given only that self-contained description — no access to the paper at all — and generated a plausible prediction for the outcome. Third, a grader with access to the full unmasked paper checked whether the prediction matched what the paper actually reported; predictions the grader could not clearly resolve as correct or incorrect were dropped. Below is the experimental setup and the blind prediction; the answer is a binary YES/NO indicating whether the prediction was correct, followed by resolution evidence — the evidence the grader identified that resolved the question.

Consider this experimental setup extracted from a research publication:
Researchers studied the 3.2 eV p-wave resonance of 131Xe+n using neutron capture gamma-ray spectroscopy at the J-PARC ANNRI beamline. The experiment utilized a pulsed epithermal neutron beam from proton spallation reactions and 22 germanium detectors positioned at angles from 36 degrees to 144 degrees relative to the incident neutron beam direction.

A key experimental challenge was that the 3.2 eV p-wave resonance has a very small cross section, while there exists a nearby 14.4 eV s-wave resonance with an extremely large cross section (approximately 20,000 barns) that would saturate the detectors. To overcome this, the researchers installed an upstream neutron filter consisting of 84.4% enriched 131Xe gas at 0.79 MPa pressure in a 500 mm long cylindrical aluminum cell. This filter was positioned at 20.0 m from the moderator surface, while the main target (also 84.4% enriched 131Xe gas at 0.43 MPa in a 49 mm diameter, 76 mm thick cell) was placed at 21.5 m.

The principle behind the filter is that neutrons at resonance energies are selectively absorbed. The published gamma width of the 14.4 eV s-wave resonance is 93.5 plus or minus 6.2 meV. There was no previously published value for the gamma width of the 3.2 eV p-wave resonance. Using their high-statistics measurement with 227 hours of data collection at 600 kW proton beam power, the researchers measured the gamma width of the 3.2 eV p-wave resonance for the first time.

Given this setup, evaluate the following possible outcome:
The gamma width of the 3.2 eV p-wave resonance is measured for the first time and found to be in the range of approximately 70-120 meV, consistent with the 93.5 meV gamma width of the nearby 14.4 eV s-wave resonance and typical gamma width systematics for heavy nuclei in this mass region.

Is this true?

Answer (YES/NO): NO